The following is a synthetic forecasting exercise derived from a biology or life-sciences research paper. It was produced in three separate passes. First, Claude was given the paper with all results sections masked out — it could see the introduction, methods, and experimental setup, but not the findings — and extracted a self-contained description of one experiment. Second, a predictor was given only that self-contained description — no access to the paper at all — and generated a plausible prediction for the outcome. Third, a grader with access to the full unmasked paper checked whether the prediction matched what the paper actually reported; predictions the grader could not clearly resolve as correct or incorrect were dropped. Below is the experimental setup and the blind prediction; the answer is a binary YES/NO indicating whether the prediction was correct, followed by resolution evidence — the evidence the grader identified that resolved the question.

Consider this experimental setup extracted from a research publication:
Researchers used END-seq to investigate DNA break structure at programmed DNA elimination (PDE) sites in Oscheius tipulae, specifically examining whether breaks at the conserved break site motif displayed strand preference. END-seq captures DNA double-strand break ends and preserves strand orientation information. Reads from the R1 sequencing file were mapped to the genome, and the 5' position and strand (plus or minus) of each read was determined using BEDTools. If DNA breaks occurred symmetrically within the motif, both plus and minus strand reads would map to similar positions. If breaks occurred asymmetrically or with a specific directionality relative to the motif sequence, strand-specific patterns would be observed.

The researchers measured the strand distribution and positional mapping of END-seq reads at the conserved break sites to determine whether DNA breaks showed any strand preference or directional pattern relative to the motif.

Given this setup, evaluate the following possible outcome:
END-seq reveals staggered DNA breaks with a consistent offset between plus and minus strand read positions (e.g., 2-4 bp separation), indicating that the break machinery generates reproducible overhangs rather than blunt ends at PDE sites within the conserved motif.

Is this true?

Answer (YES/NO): NO